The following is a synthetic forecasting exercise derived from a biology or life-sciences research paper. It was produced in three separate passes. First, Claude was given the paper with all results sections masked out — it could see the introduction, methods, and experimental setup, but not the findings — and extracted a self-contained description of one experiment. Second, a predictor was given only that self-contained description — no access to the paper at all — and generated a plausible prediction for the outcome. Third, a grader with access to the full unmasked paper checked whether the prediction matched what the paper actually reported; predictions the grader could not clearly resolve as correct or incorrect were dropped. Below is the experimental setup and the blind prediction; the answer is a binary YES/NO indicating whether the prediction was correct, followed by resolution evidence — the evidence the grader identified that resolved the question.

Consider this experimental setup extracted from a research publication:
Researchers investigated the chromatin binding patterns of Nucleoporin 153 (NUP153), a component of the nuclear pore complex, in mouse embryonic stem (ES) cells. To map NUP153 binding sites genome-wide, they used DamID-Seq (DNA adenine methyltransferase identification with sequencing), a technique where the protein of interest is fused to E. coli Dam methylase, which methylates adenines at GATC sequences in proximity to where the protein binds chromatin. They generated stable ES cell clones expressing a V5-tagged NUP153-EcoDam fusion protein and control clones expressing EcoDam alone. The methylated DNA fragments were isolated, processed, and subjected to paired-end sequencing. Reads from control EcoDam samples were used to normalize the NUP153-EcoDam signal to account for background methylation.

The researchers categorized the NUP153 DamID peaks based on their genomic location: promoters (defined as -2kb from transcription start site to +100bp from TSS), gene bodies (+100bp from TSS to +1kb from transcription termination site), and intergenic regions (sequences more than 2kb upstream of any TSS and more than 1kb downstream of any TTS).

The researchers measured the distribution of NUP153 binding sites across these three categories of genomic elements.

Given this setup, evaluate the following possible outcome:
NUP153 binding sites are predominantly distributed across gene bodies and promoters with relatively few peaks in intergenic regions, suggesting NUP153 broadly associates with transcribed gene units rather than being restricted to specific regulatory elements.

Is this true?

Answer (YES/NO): NO